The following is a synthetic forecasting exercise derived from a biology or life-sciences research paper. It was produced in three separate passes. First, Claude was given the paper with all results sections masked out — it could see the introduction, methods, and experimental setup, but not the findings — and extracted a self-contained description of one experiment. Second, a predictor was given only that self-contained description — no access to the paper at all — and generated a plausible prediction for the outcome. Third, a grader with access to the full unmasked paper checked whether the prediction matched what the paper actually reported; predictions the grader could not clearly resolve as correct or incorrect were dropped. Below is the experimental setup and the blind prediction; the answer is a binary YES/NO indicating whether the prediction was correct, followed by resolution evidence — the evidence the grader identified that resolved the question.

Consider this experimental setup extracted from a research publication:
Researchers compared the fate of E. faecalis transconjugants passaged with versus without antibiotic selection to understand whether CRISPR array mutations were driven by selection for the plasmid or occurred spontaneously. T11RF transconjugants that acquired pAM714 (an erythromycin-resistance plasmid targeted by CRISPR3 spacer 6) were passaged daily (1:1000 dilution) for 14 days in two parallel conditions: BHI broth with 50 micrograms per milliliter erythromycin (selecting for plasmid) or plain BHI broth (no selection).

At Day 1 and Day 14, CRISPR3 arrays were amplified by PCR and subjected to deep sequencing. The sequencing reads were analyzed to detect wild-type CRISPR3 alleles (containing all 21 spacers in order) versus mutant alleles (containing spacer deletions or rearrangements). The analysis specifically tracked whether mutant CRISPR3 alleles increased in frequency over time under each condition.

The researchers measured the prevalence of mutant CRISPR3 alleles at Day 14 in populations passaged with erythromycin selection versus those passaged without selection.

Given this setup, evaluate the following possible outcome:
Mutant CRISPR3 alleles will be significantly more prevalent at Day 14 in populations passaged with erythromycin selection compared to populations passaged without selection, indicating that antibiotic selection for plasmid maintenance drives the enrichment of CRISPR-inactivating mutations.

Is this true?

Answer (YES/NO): YES